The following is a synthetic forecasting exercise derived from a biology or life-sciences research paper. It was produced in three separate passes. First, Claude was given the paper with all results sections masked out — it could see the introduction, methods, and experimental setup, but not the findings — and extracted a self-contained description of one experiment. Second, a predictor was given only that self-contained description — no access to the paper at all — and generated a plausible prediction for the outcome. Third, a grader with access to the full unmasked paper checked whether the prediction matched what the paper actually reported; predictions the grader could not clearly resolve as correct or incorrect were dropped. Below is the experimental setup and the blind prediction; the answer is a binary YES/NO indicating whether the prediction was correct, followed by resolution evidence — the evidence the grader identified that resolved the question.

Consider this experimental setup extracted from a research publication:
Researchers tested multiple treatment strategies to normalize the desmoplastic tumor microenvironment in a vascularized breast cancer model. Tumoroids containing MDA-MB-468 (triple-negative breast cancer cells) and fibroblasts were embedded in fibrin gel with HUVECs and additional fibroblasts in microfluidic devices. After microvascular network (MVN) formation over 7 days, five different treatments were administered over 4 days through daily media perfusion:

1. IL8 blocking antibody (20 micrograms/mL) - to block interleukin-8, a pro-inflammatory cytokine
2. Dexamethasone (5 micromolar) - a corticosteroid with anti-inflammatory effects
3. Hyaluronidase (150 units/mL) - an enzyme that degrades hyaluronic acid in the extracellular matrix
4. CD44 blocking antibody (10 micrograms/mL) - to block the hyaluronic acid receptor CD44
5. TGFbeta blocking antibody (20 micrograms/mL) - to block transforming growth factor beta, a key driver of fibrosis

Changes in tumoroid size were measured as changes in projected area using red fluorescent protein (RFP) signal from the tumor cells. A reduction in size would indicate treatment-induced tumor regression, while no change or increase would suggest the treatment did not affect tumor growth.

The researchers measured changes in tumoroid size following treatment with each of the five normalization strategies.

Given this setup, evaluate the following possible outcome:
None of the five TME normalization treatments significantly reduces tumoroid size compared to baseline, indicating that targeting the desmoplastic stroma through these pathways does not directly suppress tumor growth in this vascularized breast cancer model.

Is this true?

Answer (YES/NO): NO